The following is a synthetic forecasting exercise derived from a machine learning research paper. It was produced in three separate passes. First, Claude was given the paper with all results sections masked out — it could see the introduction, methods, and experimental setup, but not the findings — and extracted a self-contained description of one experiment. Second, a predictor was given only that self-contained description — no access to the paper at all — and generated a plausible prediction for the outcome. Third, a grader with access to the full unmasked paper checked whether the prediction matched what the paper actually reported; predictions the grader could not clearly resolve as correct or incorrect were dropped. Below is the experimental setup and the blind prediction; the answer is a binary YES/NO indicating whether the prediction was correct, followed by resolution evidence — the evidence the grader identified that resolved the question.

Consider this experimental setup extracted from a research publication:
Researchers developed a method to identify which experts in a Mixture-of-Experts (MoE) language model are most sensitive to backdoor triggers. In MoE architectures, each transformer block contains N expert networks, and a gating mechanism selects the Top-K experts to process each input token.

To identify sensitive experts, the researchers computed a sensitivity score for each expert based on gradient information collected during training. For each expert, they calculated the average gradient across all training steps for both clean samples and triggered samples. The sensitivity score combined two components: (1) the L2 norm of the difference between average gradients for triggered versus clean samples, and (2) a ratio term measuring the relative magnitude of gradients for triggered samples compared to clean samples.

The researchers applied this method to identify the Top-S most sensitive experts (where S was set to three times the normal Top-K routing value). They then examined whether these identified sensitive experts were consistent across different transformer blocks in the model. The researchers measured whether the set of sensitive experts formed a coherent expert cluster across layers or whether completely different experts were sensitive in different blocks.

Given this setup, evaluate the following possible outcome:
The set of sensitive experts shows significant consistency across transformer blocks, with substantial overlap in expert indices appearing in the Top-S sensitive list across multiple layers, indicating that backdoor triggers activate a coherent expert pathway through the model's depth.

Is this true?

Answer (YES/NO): NO